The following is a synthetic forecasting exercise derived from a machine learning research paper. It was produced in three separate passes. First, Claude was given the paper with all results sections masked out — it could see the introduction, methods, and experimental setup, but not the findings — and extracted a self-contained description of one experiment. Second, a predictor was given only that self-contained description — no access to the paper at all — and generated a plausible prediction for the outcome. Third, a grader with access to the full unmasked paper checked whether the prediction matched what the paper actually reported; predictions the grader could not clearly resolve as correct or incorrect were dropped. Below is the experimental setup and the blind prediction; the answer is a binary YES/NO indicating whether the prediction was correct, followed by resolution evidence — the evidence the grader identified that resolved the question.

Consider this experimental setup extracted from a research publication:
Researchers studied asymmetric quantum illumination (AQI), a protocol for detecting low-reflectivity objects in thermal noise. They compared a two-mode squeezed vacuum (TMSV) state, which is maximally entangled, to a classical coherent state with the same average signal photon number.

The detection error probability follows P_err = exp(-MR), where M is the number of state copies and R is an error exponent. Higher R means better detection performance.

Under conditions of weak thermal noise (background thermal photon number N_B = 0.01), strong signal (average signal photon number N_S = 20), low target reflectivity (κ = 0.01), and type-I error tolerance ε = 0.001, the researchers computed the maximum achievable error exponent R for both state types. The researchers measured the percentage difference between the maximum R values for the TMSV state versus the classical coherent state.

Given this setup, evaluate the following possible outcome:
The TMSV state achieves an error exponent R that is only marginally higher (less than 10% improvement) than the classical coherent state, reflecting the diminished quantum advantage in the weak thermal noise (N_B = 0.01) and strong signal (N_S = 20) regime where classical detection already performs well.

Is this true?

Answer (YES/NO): YES